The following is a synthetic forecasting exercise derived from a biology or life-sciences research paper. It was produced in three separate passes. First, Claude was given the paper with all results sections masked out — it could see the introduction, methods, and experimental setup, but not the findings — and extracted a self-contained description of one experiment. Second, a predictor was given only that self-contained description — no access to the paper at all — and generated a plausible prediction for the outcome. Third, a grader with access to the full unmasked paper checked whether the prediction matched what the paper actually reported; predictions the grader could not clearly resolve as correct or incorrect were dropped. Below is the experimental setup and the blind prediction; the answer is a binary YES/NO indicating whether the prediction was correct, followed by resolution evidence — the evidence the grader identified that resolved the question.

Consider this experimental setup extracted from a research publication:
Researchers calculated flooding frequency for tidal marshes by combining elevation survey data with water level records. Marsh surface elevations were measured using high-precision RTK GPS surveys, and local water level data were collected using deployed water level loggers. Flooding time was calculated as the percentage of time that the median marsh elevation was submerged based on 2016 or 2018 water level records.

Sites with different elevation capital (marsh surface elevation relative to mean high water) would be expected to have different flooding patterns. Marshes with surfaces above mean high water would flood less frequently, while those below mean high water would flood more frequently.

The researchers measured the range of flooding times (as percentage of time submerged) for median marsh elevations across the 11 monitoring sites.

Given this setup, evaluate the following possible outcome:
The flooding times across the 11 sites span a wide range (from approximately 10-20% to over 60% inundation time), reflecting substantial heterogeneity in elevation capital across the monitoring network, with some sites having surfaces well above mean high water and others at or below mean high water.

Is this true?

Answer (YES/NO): YES